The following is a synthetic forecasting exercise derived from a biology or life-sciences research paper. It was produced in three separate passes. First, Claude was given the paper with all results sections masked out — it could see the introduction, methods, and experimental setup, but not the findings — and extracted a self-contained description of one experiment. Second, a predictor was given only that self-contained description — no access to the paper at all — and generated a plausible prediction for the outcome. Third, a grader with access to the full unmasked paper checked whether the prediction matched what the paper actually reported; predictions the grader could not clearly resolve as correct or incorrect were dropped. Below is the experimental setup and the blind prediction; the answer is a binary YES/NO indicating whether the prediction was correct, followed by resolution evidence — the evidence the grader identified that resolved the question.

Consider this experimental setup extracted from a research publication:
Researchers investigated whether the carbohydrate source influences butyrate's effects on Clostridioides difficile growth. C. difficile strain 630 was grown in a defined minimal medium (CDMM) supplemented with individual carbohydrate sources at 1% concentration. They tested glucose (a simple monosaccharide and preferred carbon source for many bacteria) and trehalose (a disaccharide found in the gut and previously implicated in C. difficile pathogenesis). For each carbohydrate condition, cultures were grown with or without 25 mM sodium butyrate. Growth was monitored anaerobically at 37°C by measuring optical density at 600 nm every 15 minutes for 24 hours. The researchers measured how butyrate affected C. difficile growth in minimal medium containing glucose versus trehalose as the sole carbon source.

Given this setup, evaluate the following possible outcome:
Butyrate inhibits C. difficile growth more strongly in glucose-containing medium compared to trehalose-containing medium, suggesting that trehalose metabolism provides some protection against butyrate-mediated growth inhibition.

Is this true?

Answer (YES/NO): NO